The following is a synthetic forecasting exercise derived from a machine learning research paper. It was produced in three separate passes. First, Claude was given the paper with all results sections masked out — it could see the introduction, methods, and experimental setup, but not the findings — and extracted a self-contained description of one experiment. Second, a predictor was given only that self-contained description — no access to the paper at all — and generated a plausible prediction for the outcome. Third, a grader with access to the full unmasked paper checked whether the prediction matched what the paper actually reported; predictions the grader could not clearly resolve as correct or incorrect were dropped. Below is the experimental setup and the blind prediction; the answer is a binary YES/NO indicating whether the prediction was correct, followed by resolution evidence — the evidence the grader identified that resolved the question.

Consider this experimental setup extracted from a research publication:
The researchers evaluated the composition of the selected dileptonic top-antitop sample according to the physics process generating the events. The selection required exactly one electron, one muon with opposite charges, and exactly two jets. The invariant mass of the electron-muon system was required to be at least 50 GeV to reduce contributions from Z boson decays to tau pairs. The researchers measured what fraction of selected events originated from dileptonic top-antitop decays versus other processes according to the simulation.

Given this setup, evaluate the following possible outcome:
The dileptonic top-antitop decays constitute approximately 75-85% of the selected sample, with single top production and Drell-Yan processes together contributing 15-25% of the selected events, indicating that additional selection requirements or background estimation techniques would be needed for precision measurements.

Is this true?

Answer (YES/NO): NO